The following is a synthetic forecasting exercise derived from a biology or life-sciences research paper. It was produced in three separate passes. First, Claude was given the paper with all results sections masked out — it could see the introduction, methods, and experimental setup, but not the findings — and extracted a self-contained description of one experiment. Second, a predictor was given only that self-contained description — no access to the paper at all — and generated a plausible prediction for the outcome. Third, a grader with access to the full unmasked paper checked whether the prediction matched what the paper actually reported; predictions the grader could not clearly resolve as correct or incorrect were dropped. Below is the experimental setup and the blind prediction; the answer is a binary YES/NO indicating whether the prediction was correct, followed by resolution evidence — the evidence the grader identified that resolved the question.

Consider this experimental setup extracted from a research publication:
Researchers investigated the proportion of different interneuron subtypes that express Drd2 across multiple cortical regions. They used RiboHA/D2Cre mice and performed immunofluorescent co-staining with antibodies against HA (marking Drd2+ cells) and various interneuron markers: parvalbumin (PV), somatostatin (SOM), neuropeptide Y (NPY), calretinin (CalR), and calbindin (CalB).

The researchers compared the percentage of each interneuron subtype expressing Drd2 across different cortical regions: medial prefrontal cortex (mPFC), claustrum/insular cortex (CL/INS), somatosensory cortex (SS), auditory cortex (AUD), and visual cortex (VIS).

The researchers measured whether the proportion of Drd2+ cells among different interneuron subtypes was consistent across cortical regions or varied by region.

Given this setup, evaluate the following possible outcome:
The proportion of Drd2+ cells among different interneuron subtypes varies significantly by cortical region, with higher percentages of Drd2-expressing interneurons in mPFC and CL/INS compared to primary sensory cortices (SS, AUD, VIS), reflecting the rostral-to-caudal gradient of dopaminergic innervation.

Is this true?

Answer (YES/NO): NO